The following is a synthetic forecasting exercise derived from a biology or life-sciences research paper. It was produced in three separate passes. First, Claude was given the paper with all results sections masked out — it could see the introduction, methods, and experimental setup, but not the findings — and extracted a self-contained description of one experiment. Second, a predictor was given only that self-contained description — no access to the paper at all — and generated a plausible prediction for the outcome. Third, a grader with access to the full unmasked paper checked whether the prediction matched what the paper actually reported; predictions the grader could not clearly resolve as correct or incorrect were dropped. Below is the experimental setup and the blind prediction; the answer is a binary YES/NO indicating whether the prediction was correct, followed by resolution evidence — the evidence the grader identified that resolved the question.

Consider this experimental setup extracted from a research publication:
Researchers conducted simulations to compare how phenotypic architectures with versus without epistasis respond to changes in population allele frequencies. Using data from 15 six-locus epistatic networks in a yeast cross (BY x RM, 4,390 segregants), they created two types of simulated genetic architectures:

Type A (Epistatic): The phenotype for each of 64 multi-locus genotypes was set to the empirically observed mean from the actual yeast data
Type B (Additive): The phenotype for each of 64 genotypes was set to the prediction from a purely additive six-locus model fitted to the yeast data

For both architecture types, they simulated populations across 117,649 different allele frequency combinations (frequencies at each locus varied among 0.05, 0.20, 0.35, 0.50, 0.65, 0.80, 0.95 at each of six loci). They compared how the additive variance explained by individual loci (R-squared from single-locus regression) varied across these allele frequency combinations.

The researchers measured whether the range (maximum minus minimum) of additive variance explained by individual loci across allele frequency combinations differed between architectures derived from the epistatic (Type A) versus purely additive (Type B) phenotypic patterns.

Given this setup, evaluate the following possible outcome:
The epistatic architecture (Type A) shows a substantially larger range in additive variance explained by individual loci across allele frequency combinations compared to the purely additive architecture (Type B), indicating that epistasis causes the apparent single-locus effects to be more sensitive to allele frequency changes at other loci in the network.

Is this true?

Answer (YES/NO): YES